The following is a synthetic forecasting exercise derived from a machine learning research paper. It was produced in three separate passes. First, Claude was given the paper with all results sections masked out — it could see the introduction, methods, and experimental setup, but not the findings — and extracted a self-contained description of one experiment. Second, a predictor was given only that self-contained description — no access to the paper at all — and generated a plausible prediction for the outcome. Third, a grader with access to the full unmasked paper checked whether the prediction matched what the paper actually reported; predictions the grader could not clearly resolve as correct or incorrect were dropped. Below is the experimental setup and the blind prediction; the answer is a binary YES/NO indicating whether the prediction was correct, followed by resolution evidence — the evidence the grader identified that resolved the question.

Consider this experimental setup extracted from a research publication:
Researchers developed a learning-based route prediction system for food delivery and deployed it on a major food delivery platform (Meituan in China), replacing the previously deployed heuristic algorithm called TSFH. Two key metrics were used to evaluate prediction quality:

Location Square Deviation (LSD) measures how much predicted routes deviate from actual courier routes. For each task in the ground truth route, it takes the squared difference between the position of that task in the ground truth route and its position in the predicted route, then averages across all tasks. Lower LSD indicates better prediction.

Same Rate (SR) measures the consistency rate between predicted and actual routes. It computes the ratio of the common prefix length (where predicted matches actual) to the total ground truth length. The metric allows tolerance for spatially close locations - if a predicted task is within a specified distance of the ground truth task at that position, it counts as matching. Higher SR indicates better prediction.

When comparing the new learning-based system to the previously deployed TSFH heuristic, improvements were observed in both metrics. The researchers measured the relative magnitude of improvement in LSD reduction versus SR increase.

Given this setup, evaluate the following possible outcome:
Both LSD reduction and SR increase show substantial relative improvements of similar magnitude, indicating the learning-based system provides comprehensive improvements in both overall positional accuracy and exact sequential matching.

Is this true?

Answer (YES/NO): NO